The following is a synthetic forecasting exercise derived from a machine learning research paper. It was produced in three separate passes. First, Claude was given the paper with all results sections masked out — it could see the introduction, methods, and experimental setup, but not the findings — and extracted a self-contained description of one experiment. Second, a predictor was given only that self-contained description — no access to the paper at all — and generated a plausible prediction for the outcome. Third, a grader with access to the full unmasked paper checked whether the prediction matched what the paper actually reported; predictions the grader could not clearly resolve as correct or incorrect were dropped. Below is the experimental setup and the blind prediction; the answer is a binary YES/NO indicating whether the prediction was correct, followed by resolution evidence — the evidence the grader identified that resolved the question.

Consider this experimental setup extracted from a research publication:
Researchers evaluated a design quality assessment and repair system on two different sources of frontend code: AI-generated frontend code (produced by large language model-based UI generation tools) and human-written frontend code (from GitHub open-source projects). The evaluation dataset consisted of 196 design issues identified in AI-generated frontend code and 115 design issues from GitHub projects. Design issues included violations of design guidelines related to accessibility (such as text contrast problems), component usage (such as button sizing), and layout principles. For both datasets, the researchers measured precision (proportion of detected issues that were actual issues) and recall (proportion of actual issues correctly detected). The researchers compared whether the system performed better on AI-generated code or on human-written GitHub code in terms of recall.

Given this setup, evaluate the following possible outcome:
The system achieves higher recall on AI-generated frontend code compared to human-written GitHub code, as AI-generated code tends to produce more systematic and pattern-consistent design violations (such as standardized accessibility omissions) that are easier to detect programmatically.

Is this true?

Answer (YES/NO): YES